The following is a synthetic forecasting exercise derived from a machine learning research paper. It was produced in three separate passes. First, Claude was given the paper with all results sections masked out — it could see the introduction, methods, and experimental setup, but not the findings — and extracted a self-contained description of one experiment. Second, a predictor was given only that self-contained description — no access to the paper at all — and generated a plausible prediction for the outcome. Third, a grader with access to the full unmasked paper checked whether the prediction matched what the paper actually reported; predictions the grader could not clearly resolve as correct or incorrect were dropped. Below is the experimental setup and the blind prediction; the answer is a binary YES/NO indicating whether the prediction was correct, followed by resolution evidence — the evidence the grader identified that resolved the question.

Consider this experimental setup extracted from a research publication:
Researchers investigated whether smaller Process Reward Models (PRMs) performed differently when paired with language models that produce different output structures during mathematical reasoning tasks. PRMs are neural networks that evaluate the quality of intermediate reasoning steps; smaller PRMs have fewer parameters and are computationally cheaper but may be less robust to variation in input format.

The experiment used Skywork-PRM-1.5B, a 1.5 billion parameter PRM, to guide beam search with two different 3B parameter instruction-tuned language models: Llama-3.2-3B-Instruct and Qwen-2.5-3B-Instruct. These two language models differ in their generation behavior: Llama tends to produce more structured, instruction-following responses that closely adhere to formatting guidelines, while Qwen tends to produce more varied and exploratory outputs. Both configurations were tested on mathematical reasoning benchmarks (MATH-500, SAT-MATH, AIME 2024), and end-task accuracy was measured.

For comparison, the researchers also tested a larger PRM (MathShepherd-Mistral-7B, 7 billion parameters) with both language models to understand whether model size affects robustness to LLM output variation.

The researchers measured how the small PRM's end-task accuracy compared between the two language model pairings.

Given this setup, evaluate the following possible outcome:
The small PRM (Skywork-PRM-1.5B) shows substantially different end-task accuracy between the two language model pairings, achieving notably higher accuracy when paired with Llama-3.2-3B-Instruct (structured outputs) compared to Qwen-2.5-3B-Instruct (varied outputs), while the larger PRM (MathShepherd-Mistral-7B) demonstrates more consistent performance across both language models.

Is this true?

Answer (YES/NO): YES